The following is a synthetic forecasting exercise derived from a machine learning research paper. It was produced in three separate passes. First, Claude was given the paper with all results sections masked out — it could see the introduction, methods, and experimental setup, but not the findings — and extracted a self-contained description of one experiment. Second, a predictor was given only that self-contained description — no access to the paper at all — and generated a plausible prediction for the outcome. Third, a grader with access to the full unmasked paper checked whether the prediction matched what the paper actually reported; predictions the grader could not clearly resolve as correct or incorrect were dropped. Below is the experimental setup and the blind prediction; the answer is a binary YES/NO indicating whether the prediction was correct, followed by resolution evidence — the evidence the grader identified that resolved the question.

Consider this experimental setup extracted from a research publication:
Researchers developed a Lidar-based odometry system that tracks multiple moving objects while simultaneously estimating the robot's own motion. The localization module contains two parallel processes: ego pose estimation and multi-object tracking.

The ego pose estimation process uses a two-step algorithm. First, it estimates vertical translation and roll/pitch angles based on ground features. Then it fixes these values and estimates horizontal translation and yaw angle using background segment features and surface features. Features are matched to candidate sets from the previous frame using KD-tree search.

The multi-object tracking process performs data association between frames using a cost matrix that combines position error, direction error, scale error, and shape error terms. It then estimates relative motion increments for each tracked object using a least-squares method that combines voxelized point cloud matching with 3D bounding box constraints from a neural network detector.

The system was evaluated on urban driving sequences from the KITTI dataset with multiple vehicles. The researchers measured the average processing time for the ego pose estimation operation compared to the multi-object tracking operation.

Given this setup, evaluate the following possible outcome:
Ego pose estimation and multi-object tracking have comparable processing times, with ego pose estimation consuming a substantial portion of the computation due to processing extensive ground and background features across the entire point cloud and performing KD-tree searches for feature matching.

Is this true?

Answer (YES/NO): NO